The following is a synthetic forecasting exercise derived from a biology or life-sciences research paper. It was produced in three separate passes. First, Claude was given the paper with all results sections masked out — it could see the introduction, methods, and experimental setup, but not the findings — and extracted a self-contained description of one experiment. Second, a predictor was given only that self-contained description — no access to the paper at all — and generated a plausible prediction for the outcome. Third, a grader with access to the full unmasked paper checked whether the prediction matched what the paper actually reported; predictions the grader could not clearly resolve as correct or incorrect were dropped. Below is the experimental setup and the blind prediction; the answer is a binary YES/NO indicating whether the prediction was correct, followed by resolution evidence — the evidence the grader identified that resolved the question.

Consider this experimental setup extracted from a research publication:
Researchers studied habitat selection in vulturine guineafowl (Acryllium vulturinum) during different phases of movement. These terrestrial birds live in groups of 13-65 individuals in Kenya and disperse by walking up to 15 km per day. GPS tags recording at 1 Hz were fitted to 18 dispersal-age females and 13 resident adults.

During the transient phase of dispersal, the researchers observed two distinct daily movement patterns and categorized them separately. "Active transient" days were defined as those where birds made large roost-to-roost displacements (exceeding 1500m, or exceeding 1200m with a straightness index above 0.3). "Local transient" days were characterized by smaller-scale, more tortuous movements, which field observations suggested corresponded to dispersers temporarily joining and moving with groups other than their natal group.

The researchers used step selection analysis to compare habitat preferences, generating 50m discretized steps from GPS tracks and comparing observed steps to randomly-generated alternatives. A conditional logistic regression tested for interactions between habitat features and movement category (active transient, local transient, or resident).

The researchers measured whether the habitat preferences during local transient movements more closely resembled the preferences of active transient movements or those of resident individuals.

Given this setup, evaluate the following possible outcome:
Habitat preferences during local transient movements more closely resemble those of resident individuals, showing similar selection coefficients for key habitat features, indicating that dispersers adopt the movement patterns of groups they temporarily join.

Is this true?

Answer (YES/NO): NO